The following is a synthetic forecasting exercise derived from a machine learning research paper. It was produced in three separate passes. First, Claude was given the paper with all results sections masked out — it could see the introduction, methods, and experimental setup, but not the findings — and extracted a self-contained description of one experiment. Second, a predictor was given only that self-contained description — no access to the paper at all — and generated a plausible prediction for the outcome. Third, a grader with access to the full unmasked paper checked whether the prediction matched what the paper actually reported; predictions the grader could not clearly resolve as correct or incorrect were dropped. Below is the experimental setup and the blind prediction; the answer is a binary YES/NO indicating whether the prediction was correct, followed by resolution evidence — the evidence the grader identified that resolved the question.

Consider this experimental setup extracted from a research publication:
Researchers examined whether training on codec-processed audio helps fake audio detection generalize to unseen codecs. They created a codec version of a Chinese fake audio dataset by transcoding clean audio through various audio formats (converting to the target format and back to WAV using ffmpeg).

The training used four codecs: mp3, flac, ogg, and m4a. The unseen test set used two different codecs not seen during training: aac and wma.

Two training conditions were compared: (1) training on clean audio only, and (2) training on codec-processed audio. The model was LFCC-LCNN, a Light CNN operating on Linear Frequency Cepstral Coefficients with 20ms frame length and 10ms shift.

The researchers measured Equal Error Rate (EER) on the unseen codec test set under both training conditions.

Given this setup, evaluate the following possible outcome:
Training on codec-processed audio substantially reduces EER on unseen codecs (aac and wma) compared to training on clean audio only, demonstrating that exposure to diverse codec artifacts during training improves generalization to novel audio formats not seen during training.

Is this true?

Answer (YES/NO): YES